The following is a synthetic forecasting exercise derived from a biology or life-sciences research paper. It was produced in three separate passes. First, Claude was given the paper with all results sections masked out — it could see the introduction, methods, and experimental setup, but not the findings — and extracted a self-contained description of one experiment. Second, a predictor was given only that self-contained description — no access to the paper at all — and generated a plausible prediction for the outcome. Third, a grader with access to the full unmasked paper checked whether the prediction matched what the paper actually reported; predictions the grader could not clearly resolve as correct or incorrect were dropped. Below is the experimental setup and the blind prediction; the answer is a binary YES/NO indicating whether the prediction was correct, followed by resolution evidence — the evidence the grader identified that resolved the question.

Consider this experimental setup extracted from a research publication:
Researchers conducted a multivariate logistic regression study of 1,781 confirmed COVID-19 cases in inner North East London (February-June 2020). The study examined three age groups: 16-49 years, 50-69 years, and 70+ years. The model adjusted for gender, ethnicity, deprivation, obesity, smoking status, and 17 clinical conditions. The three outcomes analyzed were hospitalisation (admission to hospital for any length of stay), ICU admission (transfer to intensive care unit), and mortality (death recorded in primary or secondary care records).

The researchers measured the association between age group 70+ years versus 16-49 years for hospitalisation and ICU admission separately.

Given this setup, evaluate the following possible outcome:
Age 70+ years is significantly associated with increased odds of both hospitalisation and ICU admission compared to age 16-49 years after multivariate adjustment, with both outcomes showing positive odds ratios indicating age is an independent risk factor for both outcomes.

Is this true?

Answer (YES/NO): NO